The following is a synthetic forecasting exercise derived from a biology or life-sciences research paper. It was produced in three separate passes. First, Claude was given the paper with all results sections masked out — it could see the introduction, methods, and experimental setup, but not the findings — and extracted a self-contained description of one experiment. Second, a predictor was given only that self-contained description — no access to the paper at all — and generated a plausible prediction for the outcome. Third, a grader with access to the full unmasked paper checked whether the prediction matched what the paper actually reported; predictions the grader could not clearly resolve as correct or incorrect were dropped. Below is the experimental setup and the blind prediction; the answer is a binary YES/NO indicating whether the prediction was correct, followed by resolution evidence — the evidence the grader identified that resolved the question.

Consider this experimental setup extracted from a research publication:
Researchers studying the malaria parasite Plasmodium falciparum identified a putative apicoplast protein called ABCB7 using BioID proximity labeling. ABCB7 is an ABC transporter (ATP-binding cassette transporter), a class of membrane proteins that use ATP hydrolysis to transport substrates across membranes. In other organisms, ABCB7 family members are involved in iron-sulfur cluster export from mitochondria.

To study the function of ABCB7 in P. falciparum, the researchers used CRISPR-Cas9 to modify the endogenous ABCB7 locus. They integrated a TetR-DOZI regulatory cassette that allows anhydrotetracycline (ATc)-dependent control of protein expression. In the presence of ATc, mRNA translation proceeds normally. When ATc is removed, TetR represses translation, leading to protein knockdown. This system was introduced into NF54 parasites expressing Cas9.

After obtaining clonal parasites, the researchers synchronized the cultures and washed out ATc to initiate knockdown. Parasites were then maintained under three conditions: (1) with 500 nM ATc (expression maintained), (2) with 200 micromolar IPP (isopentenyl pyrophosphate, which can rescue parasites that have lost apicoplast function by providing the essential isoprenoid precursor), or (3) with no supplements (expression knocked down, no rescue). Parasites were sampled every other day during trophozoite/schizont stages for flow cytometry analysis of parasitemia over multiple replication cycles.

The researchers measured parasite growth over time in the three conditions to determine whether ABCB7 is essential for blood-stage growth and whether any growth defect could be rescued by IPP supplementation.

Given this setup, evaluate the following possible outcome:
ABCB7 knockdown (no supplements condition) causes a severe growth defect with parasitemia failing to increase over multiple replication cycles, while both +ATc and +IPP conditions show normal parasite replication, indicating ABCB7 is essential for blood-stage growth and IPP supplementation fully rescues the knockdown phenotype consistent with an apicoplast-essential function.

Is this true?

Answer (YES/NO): NO